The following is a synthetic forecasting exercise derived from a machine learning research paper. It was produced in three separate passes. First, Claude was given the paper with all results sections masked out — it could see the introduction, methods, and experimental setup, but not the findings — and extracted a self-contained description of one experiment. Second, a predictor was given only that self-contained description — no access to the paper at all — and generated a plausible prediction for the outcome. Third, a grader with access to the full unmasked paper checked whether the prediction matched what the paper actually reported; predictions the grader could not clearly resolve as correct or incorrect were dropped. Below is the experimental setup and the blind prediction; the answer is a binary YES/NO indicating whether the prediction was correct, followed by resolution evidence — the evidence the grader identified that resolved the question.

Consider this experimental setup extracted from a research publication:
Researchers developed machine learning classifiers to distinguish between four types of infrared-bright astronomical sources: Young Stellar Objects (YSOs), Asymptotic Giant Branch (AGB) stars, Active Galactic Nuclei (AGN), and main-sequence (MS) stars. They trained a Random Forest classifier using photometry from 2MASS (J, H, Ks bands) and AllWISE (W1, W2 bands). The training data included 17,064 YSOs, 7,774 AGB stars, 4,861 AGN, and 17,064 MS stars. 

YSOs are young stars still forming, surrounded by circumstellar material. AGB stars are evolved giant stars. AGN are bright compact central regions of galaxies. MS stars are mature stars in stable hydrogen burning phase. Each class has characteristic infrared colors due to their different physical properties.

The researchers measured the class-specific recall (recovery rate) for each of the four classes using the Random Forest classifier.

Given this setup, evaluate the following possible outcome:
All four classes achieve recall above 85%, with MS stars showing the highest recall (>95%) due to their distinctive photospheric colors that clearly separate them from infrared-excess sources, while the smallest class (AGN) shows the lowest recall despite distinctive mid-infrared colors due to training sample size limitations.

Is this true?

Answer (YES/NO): NO